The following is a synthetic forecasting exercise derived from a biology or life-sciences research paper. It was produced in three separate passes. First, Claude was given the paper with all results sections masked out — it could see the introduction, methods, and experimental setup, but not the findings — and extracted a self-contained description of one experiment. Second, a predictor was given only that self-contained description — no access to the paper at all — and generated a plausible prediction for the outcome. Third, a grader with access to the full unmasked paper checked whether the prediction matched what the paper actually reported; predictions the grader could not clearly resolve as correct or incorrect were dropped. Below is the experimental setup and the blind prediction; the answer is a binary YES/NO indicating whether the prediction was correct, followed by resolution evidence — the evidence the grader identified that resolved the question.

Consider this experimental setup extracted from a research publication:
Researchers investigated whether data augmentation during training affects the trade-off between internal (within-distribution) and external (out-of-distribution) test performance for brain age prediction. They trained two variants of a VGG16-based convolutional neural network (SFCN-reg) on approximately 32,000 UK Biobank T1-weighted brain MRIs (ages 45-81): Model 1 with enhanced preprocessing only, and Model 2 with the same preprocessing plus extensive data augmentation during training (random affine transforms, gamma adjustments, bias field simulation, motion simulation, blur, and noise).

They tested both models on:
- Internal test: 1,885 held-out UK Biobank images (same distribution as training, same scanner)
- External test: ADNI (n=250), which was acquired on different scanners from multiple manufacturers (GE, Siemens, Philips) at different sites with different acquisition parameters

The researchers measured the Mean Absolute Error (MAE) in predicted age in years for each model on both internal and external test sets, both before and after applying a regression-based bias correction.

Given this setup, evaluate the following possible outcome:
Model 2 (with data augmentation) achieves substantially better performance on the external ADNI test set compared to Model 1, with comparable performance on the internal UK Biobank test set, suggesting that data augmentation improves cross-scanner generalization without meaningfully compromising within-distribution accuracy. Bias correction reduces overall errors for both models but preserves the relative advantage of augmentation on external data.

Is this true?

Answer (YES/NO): NO